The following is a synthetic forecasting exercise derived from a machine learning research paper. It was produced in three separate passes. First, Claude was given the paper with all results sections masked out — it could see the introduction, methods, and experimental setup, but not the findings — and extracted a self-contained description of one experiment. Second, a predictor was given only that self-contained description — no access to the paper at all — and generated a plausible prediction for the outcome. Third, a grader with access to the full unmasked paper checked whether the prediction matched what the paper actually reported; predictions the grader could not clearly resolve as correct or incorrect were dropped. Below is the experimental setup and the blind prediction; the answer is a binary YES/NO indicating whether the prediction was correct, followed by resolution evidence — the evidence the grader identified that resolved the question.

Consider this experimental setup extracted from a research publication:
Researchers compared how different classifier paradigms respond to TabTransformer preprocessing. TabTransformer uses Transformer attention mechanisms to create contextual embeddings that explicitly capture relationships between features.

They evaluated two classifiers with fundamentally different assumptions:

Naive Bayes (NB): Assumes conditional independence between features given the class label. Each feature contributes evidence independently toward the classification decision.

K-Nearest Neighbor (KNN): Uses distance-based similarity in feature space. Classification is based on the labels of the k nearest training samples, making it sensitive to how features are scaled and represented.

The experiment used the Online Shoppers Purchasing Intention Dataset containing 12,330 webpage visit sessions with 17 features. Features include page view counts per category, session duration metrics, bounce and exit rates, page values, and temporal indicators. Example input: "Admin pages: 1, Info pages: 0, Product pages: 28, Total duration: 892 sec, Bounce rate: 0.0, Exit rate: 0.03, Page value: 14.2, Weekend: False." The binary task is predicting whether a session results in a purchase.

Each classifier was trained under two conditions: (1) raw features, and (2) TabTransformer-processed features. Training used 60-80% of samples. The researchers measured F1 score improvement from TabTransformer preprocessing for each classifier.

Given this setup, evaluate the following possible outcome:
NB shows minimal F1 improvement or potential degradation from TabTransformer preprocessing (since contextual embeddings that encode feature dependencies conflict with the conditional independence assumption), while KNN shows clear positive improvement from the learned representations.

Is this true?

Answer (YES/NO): NO